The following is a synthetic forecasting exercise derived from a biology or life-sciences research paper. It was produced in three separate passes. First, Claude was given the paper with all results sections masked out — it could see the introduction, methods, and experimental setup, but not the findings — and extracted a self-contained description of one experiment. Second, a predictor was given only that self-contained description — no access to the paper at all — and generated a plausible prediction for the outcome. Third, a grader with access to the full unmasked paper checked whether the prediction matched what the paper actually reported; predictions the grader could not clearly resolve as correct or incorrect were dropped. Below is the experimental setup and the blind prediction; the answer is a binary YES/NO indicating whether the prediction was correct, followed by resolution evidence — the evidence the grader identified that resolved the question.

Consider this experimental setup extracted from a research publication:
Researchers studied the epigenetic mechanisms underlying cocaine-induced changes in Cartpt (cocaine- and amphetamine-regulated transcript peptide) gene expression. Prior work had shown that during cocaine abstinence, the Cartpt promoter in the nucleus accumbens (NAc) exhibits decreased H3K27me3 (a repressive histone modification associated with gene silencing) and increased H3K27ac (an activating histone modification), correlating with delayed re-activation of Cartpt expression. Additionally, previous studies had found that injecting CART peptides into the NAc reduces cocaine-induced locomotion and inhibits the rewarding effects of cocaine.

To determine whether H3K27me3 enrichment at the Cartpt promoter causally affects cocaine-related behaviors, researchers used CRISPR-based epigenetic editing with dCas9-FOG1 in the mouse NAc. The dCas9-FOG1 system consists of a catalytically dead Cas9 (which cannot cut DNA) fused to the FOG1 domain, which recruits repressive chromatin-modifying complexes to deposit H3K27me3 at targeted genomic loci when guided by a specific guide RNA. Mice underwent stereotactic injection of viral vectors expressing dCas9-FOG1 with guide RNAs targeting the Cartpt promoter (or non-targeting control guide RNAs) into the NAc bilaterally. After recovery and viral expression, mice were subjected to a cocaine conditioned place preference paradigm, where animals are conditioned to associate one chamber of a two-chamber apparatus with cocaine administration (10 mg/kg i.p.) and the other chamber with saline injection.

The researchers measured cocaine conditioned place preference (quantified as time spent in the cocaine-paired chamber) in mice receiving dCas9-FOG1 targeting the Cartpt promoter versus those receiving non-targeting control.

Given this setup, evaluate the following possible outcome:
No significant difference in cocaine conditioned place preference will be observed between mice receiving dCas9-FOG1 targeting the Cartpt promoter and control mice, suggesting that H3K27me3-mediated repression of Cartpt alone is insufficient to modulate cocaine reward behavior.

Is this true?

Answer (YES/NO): NO